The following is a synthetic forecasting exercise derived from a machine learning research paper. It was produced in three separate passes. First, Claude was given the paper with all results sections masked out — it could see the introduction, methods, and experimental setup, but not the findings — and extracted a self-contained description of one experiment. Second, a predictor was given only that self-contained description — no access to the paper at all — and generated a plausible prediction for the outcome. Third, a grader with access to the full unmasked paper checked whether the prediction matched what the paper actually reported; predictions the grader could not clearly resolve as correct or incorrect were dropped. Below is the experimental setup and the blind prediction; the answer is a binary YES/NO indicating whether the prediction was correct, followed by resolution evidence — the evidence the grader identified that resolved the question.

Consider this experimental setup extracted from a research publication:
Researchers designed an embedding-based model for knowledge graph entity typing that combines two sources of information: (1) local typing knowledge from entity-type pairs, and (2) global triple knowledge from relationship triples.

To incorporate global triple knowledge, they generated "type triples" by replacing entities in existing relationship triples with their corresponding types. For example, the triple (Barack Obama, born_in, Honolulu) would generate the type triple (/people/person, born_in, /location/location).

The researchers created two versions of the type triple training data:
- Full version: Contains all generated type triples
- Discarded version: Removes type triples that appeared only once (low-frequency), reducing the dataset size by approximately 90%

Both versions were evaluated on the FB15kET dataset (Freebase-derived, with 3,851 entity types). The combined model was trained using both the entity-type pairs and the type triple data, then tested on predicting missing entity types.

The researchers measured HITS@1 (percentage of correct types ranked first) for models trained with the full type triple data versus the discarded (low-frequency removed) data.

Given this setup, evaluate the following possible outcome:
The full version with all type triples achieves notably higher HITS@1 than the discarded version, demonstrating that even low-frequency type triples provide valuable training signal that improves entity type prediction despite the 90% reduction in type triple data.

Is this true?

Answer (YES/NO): NO